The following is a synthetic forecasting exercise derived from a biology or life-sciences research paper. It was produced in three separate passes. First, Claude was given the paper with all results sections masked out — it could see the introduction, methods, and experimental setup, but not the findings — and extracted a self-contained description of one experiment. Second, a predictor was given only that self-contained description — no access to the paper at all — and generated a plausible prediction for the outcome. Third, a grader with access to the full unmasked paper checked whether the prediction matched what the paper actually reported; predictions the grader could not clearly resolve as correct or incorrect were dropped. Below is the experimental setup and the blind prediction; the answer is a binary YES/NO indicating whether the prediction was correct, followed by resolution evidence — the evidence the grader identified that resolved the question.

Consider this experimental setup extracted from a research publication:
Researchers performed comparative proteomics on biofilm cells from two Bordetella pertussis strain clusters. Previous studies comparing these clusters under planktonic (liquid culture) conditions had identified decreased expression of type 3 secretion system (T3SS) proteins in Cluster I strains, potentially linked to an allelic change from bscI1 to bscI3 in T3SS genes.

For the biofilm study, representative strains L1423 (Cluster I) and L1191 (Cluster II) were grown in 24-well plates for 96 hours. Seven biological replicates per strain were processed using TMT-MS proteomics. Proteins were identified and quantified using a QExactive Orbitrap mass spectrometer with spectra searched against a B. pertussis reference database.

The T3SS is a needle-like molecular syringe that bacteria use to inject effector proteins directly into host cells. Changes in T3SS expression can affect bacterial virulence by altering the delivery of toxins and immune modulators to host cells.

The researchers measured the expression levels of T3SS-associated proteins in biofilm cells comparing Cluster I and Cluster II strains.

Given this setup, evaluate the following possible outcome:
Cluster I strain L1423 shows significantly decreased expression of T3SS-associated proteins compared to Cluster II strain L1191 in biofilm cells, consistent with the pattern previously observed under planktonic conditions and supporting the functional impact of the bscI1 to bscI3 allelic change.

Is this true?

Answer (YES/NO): NO